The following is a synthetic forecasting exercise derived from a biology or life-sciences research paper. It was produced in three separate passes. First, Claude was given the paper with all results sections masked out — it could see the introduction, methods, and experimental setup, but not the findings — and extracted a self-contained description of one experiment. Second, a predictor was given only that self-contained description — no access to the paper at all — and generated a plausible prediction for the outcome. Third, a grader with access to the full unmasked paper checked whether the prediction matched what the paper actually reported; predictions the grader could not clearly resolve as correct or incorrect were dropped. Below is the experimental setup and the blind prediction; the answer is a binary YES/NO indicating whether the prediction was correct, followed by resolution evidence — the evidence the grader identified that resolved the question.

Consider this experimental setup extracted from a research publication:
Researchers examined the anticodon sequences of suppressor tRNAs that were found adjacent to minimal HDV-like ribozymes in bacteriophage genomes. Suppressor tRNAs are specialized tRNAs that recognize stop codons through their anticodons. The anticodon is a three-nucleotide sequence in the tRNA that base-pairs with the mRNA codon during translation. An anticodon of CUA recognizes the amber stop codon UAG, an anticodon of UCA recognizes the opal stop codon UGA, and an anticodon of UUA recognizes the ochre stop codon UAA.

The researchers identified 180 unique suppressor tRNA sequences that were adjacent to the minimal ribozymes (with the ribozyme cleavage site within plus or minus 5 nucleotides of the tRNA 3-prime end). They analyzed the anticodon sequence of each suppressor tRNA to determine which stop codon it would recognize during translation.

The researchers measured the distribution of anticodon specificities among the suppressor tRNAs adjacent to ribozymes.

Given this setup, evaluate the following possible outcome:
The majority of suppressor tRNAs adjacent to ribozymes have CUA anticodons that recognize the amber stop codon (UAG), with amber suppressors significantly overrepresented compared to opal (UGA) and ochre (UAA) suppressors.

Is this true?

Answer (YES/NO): YES